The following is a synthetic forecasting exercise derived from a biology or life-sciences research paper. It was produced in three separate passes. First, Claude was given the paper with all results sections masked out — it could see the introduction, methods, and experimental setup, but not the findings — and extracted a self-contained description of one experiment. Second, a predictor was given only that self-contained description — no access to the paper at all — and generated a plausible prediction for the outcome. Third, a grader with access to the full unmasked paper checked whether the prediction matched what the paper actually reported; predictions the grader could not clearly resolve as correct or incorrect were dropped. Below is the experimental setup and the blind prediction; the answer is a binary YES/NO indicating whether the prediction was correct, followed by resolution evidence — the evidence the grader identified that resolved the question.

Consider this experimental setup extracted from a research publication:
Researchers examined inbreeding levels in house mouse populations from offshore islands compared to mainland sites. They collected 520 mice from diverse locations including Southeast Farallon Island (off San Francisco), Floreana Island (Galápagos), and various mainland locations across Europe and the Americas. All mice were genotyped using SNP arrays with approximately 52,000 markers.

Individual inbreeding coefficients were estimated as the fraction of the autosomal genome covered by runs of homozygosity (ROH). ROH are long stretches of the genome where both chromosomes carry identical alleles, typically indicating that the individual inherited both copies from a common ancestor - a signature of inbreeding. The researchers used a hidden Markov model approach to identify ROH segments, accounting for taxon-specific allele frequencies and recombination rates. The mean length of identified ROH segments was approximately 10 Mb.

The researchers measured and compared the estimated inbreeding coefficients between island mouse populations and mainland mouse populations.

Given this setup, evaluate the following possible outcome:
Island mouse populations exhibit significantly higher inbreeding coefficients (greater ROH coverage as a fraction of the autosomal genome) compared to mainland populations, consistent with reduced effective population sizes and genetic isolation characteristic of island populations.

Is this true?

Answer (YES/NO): YES